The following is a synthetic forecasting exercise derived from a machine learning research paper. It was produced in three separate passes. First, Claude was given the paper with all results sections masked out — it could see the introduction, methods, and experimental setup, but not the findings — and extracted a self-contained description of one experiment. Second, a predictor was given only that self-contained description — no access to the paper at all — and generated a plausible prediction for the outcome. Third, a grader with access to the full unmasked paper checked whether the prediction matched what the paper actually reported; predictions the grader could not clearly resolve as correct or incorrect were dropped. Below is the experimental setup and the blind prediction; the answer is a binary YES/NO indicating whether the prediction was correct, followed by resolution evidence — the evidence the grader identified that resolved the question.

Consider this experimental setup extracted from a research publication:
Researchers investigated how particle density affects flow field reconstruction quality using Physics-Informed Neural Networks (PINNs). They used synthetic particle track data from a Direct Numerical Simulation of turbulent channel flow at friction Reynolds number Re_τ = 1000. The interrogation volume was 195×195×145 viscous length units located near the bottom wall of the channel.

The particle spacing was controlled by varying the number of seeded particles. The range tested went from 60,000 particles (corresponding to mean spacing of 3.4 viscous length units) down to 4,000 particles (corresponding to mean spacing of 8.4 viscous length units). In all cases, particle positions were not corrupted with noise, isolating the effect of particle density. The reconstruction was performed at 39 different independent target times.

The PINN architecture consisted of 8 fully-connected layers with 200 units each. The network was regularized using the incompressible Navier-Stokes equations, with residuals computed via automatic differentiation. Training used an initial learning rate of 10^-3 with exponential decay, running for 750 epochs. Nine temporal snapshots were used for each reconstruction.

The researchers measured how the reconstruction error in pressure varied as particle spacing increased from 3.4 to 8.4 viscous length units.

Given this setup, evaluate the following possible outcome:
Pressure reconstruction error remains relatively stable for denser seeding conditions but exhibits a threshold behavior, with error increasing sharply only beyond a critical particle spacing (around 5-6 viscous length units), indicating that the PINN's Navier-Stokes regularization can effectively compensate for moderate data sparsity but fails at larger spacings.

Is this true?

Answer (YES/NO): NO